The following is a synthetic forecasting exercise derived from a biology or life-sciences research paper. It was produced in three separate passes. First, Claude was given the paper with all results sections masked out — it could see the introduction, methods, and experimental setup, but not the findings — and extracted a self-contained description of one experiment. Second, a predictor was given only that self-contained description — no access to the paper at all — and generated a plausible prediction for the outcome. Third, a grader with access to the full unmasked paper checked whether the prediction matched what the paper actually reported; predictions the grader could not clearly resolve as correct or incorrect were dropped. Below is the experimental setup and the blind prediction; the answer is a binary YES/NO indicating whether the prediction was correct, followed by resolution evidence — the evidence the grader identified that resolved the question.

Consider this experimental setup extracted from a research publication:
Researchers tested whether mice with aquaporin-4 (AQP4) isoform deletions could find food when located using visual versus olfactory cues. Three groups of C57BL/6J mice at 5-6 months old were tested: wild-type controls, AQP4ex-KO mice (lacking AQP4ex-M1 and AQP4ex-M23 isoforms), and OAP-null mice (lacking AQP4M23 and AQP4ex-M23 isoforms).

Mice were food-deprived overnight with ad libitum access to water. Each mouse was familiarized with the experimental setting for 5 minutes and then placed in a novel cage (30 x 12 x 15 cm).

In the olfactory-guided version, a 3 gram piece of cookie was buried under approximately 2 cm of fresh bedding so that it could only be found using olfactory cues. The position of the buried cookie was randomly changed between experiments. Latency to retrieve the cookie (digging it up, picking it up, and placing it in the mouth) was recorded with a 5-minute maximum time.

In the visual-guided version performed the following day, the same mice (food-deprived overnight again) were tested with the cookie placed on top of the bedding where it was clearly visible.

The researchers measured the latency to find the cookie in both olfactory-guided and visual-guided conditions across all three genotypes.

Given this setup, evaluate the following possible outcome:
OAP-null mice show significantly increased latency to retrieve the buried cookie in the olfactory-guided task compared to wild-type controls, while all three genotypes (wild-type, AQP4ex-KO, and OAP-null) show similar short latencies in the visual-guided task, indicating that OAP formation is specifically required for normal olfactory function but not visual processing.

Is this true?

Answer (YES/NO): NO